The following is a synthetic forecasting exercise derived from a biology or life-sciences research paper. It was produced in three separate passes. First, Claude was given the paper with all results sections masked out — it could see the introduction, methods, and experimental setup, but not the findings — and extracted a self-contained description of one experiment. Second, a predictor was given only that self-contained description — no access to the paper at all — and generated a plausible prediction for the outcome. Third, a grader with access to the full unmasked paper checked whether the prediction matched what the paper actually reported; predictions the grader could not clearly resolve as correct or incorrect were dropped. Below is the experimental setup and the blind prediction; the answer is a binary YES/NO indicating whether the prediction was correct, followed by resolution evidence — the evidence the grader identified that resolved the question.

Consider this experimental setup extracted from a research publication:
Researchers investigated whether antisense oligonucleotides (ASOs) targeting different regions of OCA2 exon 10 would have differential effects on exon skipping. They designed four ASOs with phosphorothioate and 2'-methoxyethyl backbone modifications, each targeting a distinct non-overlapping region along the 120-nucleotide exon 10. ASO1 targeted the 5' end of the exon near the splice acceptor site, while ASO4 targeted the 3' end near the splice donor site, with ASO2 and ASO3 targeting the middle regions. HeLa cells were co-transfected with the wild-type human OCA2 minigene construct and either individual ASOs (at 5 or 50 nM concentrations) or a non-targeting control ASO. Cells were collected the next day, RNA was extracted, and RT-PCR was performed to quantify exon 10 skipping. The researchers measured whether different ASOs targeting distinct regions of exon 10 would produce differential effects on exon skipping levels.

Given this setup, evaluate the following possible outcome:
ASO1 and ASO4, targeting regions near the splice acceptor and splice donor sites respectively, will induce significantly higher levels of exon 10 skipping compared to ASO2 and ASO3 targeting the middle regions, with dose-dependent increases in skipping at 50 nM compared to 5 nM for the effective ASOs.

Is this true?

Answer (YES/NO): NO